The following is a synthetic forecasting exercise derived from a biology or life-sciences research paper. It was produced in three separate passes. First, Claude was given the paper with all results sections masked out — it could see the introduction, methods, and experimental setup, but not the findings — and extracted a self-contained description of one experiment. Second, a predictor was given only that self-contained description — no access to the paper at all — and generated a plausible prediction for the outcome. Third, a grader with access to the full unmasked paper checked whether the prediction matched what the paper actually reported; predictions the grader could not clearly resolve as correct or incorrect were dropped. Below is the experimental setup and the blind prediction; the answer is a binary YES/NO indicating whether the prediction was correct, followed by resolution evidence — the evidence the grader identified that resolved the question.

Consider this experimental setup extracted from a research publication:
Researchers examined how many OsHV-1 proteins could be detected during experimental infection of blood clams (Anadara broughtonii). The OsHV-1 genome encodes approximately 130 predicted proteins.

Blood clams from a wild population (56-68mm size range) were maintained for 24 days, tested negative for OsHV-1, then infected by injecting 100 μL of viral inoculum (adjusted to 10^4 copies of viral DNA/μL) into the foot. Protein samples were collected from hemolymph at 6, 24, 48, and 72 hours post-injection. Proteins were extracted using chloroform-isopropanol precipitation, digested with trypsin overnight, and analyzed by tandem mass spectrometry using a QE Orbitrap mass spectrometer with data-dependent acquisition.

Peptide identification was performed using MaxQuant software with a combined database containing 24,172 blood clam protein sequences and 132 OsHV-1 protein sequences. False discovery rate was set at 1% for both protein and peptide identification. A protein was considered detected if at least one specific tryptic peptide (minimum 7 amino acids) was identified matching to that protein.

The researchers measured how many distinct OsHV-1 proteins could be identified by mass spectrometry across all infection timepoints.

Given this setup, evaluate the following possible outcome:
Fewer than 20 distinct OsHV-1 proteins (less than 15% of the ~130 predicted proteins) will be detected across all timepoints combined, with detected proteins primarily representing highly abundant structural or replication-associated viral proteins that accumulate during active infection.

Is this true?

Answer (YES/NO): NO